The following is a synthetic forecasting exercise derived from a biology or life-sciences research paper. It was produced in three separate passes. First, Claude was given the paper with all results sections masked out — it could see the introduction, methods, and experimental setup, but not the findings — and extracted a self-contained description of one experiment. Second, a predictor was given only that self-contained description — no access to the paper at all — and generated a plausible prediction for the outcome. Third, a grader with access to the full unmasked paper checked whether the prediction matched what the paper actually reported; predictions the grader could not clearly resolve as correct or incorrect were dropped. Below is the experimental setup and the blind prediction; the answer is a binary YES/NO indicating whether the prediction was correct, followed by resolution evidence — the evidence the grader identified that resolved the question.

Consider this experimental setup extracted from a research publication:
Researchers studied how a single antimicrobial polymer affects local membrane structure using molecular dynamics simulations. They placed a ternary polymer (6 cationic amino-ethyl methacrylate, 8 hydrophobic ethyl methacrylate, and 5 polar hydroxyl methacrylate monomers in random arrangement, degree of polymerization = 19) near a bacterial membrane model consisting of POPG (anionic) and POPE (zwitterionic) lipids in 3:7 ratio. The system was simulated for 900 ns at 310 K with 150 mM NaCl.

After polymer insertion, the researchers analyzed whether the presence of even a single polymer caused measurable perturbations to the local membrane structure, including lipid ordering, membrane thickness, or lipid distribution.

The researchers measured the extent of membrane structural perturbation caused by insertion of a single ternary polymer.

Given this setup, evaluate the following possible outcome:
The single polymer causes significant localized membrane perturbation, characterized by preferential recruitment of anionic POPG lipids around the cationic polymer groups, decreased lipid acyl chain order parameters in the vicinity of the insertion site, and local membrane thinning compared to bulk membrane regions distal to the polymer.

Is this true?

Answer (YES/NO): NO